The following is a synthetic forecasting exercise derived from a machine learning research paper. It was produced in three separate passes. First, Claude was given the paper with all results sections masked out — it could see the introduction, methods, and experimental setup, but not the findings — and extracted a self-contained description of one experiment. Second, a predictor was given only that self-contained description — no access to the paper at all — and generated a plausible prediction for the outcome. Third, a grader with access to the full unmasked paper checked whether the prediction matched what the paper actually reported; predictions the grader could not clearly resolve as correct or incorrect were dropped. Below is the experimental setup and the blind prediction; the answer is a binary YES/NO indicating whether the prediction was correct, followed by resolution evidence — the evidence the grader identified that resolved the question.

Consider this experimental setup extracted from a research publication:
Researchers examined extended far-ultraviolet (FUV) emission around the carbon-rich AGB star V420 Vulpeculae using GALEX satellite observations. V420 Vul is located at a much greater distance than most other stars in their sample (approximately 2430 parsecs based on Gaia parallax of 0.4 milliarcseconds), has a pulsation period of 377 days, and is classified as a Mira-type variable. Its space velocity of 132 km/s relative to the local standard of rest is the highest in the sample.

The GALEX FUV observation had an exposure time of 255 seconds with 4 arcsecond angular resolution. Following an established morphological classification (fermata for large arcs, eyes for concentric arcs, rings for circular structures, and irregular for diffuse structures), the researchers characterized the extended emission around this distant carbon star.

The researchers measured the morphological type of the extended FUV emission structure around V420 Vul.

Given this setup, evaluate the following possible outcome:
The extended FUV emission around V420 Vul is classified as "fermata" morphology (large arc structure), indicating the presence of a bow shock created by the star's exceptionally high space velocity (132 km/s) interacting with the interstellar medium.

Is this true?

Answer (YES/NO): NO